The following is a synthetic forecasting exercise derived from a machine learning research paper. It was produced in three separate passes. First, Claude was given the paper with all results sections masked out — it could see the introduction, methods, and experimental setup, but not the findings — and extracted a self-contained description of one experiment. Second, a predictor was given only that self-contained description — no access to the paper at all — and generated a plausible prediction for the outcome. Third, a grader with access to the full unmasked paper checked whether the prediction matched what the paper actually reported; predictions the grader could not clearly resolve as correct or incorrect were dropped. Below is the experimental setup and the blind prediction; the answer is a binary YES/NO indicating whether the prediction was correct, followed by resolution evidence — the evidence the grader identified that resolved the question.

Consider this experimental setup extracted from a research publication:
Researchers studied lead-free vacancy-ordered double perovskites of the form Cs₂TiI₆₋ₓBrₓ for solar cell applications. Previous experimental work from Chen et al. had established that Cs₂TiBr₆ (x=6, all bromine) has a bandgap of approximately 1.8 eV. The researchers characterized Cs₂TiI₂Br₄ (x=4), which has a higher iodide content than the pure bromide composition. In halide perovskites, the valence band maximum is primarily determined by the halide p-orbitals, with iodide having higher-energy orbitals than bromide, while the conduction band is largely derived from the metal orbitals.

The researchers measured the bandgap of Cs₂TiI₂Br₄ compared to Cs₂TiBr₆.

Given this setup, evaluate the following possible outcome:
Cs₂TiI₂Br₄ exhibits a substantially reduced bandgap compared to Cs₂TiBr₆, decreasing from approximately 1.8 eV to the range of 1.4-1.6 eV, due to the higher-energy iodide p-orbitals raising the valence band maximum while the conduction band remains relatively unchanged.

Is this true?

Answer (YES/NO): NO